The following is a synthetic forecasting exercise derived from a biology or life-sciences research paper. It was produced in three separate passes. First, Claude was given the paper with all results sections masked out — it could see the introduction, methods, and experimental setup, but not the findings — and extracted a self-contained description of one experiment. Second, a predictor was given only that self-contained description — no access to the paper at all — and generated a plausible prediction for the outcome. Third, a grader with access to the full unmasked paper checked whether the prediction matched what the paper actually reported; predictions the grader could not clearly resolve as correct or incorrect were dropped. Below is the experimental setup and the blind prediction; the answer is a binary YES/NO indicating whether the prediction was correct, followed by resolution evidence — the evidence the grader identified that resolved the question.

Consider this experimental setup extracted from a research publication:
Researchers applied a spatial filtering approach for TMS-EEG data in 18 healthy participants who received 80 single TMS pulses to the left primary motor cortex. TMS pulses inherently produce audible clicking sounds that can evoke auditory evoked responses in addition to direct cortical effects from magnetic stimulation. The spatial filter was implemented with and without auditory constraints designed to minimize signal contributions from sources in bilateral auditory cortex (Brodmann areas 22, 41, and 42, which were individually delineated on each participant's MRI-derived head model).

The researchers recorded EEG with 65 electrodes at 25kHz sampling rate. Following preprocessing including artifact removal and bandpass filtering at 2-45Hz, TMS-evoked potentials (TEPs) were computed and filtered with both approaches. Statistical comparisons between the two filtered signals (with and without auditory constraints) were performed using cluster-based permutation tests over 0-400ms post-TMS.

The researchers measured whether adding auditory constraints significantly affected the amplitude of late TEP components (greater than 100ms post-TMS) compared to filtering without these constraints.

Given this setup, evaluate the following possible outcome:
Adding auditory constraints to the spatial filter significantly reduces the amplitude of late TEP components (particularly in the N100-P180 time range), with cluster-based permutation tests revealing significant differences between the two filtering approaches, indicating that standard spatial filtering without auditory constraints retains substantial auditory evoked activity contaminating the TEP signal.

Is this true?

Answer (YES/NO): YES